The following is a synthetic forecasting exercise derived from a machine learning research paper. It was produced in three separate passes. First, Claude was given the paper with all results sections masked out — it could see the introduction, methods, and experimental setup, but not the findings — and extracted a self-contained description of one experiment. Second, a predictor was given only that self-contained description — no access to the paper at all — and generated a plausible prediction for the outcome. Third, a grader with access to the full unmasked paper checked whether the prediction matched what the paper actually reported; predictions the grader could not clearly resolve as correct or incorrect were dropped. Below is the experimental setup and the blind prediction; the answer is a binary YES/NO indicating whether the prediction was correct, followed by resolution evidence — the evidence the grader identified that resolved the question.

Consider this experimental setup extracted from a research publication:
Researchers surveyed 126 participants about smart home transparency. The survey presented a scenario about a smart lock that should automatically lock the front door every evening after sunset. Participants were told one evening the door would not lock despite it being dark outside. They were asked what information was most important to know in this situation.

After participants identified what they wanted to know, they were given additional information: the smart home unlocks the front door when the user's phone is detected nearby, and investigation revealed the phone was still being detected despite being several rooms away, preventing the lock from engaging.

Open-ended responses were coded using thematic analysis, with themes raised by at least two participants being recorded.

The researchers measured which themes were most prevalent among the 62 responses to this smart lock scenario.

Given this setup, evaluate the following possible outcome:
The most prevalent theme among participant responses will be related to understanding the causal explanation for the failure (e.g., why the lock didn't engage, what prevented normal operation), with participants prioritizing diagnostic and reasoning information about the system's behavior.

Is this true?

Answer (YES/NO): YES